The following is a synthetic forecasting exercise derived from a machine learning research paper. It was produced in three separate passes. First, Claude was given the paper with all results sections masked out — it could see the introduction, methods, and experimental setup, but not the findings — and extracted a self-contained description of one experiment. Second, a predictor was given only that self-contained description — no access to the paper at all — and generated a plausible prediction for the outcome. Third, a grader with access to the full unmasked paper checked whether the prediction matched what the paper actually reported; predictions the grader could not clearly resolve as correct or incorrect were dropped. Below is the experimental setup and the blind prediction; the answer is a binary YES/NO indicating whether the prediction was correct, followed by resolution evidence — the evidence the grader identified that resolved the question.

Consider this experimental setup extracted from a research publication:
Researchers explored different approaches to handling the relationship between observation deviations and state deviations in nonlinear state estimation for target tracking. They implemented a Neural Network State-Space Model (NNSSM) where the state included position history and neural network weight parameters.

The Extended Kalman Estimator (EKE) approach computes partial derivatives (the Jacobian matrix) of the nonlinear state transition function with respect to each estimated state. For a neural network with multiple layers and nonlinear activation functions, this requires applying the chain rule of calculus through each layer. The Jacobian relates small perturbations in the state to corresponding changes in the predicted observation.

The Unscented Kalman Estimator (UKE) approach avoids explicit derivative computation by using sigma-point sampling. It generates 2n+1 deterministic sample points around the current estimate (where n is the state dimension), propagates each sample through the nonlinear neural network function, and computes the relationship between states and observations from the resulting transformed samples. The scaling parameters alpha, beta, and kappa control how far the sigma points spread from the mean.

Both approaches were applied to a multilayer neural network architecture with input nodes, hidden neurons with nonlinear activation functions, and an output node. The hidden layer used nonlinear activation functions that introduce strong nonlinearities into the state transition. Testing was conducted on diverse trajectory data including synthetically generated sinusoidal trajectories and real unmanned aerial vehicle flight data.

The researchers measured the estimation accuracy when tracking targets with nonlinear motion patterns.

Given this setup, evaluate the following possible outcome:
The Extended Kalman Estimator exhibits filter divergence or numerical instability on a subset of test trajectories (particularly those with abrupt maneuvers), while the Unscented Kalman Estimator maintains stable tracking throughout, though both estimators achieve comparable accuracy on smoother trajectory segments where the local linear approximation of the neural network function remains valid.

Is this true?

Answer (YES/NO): NO